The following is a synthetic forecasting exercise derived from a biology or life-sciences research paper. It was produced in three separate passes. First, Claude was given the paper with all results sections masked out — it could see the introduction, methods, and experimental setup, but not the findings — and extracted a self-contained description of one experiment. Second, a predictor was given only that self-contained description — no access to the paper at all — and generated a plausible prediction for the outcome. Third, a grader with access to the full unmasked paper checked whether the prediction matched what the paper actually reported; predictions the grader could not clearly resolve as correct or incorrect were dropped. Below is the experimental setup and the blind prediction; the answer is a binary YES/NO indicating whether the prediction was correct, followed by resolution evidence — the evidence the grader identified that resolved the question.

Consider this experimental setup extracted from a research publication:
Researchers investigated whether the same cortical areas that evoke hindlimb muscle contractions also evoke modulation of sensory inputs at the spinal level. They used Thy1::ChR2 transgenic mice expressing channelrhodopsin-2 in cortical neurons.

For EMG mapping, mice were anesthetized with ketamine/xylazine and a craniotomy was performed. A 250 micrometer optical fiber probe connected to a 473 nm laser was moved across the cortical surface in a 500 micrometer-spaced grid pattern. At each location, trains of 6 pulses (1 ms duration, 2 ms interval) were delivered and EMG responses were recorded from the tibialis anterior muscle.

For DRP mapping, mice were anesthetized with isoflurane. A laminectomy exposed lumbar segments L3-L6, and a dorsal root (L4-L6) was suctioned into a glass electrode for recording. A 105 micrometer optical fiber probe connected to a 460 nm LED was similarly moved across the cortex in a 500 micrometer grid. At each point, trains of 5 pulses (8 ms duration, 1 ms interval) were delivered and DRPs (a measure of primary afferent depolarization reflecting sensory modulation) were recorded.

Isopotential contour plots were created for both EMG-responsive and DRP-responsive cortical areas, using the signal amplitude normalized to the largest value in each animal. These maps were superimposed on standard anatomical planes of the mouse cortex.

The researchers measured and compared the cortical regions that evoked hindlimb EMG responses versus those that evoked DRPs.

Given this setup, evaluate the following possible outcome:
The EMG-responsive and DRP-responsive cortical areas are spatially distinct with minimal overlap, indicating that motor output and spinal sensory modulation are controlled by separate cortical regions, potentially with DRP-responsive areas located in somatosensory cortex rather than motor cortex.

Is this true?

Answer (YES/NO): NO